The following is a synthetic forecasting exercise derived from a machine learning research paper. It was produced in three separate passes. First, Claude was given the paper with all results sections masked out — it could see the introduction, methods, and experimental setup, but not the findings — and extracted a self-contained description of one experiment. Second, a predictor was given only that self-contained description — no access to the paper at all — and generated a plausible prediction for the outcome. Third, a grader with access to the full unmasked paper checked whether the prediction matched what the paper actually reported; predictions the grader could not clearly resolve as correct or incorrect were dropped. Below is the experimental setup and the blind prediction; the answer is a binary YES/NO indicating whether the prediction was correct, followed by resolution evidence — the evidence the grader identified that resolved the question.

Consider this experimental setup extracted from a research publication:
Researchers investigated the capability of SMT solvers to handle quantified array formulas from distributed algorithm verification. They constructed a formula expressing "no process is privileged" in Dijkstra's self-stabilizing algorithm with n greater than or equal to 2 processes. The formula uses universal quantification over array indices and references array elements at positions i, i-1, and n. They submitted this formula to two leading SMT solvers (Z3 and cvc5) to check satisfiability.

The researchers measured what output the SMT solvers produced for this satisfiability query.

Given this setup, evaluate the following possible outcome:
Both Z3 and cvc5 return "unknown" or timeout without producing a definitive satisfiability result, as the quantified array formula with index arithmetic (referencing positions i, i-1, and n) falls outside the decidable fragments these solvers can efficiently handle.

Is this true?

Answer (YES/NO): YES